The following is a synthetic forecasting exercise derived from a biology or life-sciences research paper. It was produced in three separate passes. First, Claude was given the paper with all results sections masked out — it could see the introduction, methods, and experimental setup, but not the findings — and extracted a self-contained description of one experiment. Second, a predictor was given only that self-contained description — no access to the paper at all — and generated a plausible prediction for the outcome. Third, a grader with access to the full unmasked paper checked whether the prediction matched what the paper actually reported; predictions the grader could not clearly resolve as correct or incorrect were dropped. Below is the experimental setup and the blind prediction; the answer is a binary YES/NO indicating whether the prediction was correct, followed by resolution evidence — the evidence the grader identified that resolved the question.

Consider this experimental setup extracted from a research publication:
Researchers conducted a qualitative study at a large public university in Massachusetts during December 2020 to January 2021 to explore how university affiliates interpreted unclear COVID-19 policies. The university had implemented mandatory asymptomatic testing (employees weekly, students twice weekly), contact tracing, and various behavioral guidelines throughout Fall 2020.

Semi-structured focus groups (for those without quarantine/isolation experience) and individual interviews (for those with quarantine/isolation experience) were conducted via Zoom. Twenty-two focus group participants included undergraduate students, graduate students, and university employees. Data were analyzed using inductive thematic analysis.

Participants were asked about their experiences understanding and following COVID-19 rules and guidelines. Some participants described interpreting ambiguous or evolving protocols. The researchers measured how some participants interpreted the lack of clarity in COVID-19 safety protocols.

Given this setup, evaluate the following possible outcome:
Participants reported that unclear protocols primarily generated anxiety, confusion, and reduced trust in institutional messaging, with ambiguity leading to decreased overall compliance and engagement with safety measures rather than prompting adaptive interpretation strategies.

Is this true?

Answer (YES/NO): NO